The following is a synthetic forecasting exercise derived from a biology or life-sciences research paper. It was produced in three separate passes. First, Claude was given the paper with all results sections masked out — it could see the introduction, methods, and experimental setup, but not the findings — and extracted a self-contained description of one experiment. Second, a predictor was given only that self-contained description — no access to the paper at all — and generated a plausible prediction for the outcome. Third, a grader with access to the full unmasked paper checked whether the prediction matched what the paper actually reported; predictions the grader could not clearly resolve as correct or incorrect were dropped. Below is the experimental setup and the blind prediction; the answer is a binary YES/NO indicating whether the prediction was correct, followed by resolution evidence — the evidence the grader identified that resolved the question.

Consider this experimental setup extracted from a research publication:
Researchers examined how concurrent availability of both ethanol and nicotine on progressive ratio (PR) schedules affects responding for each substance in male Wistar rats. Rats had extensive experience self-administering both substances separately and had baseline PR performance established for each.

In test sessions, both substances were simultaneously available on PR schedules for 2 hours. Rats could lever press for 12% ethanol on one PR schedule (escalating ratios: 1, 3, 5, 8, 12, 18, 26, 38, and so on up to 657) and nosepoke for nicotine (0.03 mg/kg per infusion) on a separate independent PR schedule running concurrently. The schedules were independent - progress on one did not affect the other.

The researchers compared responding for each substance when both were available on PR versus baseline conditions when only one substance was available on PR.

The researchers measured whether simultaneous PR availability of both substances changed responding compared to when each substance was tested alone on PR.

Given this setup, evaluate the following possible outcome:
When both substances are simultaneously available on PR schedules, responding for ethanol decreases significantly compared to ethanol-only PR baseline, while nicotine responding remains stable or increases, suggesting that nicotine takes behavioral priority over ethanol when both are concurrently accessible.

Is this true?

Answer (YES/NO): NO